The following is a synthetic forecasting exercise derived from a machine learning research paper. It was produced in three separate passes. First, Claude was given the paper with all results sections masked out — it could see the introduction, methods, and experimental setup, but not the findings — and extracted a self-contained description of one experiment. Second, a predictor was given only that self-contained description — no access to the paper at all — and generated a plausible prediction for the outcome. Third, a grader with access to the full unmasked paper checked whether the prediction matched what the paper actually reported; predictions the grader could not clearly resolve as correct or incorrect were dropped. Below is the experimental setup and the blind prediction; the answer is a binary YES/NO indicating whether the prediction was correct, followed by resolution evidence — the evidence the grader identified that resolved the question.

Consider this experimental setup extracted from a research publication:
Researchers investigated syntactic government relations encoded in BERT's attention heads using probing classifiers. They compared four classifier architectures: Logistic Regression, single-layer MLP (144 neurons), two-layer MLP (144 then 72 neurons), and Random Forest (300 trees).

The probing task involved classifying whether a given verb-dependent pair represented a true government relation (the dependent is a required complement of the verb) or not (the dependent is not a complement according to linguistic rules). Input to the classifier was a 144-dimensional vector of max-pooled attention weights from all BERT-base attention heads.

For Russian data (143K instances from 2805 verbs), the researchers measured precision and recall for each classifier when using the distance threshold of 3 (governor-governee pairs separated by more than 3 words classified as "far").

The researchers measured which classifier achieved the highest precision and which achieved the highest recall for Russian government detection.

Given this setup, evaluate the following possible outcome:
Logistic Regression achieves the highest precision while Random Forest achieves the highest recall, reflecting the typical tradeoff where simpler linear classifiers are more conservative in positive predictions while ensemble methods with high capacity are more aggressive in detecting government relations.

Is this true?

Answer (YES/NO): NO